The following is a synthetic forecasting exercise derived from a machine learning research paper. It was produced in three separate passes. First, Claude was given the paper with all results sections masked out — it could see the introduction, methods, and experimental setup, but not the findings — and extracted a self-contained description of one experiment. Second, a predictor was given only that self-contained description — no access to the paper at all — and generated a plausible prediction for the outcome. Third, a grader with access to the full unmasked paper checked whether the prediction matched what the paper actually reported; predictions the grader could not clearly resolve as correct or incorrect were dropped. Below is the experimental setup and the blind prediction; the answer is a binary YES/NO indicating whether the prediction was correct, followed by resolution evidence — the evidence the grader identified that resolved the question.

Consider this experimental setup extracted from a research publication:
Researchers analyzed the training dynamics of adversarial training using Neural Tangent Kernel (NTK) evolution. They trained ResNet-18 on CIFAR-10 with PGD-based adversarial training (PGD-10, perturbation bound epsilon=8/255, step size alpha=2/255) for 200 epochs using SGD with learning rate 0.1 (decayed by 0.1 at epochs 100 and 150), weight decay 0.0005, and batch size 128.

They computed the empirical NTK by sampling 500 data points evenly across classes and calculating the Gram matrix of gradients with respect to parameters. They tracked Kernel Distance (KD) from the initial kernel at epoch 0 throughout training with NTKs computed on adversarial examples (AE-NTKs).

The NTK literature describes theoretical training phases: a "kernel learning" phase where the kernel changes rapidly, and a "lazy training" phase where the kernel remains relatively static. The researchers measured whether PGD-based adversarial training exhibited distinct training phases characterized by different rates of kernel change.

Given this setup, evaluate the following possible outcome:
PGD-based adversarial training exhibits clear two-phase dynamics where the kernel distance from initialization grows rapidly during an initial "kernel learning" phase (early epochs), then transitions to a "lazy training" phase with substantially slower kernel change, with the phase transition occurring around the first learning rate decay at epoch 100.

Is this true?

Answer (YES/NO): NO